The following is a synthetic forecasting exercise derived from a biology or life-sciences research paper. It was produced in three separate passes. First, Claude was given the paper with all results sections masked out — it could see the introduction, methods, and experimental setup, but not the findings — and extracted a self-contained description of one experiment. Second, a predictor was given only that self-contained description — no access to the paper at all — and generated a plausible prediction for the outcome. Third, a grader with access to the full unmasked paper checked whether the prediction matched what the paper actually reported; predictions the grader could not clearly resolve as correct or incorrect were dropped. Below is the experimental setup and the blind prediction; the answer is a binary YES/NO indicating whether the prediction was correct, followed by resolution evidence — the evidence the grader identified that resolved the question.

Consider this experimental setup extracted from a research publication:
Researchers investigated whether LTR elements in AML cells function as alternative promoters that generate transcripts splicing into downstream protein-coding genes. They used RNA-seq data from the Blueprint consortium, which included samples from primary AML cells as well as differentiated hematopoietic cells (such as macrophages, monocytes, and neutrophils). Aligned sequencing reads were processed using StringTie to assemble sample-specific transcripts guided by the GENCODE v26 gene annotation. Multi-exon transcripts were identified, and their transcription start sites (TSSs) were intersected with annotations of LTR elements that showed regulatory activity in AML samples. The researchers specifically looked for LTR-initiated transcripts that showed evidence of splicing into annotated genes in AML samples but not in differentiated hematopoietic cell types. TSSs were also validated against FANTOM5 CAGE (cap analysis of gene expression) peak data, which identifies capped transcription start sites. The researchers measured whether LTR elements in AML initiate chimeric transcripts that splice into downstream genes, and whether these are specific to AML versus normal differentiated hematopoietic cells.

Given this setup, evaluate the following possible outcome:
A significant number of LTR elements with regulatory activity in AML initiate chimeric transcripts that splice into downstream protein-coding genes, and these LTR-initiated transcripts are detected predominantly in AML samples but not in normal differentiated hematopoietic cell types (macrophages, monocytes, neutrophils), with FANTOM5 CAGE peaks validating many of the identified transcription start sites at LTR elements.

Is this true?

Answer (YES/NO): NO